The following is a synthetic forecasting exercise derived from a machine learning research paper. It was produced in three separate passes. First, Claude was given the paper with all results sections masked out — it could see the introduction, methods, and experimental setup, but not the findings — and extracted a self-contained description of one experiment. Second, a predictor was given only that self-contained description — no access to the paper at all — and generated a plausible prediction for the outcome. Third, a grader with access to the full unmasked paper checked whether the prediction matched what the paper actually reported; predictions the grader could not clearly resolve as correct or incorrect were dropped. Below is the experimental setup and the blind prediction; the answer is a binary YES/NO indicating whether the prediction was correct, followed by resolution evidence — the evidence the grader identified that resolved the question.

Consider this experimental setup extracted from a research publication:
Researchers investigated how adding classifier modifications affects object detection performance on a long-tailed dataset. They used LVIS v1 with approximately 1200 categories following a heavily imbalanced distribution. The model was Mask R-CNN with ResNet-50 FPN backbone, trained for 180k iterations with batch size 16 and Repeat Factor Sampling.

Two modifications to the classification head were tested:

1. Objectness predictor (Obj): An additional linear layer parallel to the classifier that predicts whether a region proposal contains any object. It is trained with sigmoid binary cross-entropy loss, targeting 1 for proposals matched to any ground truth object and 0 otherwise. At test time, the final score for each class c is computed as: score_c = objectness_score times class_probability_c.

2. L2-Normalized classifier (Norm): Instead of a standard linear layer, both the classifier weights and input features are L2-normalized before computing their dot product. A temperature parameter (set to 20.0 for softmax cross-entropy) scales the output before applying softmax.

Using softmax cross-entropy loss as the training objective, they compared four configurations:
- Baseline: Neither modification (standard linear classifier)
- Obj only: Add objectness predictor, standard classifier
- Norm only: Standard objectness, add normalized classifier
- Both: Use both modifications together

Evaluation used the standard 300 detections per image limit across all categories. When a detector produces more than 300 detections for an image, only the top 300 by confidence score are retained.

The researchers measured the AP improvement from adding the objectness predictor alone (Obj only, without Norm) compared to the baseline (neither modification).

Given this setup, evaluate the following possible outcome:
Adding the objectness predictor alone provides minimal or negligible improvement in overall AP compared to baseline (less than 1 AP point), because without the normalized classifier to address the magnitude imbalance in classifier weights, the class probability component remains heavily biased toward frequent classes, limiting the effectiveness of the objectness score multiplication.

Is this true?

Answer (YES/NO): NO